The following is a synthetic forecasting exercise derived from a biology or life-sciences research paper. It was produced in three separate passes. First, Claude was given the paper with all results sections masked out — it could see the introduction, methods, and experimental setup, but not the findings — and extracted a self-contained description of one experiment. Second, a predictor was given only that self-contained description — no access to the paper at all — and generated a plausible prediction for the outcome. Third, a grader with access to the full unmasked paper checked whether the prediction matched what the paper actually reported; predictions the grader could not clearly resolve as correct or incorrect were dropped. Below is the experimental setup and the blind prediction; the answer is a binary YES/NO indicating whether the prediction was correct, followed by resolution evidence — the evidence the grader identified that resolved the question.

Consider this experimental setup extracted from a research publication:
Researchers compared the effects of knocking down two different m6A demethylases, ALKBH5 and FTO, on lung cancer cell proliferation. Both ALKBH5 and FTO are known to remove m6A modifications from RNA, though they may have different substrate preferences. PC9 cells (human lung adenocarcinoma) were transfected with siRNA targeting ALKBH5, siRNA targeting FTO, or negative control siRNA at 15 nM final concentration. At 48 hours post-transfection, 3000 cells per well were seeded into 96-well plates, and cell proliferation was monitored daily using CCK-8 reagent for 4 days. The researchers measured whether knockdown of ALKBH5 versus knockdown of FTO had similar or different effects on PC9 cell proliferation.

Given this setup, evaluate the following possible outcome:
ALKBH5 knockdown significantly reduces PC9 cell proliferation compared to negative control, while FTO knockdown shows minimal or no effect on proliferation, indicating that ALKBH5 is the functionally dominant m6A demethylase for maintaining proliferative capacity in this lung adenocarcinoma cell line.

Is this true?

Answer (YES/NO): YES